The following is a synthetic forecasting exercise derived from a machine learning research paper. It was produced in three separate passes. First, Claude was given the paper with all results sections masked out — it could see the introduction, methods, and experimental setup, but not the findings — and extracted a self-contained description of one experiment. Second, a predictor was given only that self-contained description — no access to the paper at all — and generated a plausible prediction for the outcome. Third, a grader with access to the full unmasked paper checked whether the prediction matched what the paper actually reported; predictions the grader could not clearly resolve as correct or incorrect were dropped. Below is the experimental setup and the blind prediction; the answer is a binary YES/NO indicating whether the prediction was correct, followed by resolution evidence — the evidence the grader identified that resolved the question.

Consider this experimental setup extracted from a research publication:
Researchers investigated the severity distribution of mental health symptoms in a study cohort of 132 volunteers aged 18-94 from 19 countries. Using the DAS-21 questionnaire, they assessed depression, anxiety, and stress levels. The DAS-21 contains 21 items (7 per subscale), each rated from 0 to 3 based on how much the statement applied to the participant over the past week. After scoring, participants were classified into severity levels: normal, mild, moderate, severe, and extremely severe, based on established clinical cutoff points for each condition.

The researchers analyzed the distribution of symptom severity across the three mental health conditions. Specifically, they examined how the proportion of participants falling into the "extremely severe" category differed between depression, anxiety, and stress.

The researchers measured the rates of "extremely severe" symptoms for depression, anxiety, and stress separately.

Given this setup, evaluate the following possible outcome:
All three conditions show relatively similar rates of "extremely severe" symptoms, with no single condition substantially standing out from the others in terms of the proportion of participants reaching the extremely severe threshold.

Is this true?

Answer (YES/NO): NO